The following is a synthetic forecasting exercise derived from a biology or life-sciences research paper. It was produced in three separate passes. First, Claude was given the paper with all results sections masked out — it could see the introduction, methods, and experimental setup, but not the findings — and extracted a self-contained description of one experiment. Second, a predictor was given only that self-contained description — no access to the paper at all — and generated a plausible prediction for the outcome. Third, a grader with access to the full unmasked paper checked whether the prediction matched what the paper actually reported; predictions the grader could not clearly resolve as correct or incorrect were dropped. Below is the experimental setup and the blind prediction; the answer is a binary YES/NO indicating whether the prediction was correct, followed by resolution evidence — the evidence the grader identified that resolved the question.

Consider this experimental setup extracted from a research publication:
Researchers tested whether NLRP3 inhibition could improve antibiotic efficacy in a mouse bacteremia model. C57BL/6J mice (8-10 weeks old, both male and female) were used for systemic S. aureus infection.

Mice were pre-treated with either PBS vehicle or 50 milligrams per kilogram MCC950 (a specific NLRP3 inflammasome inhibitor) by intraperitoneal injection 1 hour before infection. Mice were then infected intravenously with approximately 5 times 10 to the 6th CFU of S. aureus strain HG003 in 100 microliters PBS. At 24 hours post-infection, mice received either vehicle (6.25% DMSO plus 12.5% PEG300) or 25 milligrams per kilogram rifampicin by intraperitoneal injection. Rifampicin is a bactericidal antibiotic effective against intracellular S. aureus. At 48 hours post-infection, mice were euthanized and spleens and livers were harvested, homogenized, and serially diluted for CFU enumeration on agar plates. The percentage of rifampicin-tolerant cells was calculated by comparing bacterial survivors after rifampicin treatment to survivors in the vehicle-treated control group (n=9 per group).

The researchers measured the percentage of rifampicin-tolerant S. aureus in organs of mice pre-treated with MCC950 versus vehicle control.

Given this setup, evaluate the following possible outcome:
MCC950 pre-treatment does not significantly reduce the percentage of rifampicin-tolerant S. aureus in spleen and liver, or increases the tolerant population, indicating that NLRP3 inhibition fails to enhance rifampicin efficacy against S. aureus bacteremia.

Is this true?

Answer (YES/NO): NO